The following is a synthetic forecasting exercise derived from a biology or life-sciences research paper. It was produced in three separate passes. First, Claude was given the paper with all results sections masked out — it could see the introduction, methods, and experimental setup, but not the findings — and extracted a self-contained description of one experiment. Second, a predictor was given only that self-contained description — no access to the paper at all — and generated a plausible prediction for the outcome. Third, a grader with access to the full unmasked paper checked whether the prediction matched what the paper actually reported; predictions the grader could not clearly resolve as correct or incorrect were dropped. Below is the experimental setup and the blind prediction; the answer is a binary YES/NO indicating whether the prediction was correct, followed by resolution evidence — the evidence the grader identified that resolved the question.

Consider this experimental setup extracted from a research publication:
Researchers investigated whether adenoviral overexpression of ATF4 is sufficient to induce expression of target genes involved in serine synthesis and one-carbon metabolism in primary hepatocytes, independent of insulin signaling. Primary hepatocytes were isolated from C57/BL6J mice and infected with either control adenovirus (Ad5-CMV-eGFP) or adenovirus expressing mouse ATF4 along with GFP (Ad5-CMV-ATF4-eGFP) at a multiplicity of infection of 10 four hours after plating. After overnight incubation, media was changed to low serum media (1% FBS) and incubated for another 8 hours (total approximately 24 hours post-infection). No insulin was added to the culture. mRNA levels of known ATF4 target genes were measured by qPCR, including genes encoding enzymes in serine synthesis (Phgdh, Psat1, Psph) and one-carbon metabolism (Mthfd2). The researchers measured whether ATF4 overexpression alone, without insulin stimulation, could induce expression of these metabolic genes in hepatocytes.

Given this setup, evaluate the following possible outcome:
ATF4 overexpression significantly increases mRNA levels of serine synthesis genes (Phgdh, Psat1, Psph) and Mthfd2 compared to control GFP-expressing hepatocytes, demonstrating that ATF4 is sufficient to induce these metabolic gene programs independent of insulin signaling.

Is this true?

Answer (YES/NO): YES